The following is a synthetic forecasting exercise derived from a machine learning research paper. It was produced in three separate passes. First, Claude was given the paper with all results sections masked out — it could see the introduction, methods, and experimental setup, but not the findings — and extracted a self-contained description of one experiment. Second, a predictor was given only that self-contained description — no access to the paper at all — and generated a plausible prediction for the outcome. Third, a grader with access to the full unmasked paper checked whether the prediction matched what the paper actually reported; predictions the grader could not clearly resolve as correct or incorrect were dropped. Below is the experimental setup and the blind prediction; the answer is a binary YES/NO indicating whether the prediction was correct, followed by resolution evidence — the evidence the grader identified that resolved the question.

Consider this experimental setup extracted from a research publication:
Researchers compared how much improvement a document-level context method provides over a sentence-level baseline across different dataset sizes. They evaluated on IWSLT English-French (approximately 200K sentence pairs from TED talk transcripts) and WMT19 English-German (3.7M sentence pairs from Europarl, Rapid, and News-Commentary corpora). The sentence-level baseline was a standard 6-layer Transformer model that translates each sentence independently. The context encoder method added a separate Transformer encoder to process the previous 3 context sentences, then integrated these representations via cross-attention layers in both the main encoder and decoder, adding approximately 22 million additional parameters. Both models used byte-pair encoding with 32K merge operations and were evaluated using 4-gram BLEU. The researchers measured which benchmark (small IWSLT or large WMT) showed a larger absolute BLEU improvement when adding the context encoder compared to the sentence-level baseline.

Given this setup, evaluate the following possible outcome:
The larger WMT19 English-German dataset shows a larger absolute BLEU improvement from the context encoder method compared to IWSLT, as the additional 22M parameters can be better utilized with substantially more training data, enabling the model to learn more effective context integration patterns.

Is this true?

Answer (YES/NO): NO